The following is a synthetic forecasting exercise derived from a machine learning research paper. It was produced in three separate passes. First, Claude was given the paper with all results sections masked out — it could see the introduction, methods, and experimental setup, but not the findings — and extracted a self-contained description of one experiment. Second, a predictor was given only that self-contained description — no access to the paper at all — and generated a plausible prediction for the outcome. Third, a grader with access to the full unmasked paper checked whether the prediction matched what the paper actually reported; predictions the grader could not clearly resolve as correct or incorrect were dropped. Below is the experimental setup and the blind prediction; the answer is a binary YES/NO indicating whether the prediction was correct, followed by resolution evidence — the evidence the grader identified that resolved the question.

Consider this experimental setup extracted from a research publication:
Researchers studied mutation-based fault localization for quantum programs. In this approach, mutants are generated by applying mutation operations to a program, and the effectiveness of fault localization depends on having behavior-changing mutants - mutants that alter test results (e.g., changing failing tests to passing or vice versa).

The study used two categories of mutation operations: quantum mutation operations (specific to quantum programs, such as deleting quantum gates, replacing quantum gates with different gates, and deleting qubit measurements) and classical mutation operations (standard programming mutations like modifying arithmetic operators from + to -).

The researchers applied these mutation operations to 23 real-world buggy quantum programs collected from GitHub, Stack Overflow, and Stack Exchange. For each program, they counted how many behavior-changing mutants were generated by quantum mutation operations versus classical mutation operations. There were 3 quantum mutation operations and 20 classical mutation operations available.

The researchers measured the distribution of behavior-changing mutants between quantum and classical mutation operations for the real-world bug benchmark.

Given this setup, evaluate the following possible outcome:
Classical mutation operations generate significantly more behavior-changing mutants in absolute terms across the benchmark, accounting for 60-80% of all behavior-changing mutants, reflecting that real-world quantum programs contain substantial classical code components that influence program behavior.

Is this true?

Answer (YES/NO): NO